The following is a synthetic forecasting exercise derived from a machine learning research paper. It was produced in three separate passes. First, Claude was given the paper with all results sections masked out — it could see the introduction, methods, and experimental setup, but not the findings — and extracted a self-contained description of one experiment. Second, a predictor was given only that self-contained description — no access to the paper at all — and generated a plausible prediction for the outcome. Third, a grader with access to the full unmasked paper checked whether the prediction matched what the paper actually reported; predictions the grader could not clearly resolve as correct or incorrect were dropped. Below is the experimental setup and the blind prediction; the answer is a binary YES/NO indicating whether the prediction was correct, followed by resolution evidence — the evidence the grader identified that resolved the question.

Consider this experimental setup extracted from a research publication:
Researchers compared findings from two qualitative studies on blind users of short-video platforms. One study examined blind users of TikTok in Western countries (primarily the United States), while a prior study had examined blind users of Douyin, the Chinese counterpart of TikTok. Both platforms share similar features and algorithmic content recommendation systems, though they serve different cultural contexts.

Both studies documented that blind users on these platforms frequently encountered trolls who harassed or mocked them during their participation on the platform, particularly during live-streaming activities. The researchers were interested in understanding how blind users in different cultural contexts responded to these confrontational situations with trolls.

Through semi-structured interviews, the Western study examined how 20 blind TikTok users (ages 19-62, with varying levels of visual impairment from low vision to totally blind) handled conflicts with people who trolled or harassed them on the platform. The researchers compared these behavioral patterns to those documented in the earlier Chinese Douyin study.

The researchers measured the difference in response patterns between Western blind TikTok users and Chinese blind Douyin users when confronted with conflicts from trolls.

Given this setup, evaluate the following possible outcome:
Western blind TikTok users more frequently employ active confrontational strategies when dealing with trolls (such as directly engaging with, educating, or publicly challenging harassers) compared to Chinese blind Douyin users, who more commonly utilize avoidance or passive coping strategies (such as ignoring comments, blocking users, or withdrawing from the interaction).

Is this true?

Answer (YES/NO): YES